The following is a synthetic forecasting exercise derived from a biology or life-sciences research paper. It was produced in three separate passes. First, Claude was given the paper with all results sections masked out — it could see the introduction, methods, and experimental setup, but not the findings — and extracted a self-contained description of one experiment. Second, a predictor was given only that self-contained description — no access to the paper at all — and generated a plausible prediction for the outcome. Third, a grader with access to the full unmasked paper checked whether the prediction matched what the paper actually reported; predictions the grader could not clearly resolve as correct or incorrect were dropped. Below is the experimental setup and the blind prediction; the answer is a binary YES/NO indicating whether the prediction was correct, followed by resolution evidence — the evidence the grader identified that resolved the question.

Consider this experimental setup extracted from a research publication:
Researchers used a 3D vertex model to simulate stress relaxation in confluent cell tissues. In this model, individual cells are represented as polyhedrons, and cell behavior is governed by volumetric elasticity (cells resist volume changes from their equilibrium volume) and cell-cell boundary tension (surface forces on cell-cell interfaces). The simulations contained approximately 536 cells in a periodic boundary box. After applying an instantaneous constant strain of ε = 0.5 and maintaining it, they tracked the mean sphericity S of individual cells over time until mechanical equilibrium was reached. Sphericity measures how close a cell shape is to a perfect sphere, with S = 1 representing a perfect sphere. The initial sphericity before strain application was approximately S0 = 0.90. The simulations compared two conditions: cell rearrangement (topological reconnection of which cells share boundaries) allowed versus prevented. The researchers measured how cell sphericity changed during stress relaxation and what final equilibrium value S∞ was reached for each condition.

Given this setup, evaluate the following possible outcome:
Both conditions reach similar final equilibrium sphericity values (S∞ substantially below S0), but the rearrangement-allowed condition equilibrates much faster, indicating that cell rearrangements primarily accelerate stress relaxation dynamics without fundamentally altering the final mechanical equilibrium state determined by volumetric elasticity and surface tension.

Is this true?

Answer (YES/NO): NO